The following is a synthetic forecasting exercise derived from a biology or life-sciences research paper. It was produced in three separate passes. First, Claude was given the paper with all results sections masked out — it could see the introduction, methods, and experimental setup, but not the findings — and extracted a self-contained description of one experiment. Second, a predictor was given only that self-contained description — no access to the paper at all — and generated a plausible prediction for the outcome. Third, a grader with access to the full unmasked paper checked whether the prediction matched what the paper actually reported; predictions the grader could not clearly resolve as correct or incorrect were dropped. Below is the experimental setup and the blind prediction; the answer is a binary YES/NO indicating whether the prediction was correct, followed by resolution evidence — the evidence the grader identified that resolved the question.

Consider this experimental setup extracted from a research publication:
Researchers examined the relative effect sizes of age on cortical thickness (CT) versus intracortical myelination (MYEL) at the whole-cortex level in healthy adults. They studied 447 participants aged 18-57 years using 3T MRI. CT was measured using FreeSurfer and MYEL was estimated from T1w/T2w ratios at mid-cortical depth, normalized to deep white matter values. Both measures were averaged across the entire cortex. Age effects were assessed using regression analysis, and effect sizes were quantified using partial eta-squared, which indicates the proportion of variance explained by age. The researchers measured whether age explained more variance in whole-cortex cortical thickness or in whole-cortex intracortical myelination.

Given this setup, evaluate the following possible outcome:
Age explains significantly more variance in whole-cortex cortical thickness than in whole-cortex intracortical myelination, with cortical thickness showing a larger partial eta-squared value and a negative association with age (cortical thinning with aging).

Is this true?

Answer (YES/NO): NO